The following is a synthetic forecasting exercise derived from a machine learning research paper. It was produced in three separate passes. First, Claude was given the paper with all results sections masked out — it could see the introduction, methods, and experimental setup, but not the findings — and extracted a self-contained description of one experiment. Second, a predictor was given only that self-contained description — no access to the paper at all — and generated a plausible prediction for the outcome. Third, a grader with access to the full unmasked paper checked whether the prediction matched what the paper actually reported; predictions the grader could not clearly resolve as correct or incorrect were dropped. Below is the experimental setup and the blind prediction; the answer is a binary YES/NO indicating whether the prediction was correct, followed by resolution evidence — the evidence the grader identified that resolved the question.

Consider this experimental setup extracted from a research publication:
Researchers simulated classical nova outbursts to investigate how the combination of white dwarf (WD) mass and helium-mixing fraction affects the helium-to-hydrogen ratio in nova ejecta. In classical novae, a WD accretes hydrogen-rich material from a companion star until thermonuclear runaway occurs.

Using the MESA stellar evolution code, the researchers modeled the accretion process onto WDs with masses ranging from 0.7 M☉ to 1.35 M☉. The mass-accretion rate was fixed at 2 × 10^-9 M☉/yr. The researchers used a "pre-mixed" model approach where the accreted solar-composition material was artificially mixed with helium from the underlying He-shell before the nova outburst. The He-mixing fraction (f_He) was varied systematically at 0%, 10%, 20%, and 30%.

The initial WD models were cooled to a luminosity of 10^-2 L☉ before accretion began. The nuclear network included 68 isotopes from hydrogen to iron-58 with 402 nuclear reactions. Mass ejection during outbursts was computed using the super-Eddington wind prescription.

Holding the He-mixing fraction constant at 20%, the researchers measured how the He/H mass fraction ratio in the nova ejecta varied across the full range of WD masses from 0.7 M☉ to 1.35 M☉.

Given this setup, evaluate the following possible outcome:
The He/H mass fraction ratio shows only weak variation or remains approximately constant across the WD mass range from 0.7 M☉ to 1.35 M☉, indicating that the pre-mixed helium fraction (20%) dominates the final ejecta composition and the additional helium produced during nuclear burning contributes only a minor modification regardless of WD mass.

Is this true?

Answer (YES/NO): NO